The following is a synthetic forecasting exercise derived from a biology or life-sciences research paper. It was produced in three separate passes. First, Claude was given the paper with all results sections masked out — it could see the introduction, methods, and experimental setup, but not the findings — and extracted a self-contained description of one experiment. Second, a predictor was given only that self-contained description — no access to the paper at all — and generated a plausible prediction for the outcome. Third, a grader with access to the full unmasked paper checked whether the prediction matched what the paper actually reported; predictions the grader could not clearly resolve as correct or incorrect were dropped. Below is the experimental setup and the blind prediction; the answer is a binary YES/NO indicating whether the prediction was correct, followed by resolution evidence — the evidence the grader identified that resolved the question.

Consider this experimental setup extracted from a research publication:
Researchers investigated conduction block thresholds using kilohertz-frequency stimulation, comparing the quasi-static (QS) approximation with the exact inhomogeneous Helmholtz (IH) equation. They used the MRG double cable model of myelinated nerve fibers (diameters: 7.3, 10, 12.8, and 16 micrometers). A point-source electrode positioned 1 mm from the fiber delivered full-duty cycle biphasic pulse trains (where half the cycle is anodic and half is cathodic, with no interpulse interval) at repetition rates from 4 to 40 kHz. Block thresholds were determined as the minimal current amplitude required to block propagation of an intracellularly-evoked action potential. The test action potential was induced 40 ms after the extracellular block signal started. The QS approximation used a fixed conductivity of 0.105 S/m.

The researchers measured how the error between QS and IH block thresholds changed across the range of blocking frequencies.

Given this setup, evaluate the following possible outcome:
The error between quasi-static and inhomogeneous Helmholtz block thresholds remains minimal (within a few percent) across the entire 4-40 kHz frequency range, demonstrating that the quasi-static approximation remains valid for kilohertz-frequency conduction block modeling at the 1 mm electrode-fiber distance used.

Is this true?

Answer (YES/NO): NO